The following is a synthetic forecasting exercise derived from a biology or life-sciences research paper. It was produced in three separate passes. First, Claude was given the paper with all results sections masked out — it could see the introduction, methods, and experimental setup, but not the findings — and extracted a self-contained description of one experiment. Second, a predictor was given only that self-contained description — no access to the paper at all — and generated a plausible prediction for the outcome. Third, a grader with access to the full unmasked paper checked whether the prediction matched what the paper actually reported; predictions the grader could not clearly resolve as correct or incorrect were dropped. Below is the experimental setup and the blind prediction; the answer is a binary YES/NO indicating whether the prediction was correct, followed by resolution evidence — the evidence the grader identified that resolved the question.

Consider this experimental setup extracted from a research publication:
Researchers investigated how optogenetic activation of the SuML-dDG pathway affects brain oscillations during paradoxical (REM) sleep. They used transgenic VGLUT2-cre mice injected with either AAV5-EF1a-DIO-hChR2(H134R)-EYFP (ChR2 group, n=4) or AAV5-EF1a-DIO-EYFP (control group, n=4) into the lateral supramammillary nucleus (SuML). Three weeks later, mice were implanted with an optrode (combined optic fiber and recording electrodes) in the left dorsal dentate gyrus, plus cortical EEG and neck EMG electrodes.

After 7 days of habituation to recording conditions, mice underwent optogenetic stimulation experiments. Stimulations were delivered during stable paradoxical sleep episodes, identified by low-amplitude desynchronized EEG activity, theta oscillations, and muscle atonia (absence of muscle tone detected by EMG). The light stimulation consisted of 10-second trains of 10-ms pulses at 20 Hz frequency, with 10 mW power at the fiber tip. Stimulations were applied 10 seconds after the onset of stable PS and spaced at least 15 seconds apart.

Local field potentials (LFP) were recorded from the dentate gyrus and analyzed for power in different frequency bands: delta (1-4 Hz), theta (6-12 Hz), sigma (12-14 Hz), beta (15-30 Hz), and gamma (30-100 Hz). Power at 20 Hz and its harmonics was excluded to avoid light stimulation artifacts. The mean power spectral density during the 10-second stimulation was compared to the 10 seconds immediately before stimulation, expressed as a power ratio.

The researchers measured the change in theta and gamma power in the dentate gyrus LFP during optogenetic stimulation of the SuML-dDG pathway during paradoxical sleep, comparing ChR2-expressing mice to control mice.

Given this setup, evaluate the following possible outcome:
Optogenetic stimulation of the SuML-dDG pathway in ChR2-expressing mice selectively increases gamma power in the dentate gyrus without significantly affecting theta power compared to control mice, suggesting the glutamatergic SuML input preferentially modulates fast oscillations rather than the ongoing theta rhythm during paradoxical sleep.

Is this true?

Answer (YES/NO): NO